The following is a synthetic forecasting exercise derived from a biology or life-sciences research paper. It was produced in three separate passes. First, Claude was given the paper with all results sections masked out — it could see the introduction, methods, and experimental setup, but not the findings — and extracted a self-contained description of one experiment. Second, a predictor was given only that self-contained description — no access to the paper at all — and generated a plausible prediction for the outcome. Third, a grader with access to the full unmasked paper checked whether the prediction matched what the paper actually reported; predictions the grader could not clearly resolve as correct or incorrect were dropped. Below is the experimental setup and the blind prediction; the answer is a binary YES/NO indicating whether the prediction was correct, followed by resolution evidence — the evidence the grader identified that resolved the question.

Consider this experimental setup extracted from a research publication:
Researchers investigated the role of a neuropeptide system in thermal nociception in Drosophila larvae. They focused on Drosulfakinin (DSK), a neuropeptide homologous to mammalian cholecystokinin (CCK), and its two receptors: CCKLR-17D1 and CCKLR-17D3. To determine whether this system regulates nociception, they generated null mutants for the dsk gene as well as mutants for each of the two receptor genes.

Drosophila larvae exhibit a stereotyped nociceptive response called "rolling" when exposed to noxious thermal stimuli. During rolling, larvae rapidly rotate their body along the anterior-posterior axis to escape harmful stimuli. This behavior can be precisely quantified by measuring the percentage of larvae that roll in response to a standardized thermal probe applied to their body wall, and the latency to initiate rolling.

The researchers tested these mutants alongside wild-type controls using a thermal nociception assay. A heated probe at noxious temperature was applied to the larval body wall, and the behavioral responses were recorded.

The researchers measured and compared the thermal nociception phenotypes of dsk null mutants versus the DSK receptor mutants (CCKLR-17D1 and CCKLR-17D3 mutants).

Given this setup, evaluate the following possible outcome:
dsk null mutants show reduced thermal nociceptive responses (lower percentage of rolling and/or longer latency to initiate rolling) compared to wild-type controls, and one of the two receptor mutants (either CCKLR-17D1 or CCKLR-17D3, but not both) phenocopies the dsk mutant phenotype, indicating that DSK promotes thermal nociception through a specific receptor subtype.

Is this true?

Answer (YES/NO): NO